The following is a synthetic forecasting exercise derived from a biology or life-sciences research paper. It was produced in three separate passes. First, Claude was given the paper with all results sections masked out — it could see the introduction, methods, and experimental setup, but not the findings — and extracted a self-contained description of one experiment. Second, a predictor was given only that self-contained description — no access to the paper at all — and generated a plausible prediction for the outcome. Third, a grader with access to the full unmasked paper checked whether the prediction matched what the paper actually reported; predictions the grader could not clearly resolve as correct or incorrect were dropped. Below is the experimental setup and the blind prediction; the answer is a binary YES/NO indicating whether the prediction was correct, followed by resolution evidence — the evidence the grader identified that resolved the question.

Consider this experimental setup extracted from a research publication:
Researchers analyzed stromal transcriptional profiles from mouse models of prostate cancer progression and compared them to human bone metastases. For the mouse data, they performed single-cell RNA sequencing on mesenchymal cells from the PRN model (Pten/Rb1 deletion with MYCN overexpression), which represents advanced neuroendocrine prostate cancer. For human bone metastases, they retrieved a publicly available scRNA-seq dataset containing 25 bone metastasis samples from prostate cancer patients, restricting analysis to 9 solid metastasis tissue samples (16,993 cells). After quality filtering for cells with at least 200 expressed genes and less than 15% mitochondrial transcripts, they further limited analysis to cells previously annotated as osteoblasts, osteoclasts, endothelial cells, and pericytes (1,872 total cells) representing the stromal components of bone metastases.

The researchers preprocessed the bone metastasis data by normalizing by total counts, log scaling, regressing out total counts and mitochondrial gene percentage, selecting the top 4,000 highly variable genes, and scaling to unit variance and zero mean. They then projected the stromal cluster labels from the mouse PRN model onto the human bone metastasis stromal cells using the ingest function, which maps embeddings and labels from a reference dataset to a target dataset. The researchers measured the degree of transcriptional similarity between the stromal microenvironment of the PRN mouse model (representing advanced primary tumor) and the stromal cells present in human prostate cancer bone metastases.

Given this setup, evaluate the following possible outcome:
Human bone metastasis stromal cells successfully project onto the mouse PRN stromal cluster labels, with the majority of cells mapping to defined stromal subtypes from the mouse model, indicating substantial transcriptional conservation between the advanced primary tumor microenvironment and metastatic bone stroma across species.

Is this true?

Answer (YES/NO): YES